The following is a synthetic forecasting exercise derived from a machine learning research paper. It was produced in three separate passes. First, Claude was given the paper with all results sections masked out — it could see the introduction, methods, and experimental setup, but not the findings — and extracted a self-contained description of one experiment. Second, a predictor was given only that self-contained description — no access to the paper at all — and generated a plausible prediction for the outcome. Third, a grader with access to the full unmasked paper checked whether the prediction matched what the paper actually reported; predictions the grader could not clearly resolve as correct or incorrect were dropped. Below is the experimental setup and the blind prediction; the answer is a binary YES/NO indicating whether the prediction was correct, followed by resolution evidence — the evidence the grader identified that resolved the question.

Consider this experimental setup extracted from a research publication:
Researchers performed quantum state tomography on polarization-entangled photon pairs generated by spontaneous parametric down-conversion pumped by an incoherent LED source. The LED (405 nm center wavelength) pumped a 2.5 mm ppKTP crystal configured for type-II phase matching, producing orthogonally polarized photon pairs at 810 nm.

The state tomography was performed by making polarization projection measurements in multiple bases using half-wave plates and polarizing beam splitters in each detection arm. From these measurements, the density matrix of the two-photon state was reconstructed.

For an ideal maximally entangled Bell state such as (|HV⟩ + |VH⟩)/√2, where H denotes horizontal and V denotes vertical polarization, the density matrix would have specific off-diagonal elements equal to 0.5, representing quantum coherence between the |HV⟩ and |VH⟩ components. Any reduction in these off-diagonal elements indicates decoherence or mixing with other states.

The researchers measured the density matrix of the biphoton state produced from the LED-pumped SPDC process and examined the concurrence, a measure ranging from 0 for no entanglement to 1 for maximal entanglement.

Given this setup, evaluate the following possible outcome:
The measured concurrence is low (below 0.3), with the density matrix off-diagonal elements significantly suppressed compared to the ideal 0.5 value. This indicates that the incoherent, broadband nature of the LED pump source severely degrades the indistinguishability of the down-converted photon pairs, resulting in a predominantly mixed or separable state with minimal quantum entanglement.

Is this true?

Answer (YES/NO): NO